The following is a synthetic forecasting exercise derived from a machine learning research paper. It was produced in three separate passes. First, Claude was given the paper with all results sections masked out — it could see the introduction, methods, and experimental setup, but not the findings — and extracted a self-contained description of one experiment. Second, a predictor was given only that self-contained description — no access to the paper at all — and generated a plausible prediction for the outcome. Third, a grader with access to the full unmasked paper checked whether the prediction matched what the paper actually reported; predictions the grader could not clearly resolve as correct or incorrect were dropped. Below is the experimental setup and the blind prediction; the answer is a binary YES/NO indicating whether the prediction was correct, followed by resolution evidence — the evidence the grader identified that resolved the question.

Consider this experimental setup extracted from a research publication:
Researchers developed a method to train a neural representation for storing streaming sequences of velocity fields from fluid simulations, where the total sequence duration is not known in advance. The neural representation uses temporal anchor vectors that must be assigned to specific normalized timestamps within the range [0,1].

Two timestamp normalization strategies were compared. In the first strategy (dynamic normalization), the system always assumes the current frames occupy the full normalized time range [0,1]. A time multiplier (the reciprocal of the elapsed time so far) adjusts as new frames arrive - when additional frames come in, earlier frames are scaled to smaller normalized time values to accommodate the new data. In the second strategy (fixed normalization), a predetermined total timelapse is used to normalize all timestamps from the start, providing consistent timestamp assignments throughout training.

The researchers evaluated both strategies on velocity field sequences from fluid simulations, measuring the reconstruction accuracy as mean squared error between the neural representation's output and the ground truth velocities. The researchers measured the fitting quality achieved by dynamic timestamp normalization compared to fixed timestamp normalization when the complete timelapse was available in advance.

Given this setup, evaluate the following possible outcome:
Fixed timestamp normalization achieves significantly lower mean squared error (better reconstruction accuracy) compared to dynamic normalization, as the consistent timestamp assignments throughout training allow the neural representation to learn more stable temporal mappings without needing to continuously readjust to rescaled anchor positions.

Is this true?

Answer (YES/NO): NO